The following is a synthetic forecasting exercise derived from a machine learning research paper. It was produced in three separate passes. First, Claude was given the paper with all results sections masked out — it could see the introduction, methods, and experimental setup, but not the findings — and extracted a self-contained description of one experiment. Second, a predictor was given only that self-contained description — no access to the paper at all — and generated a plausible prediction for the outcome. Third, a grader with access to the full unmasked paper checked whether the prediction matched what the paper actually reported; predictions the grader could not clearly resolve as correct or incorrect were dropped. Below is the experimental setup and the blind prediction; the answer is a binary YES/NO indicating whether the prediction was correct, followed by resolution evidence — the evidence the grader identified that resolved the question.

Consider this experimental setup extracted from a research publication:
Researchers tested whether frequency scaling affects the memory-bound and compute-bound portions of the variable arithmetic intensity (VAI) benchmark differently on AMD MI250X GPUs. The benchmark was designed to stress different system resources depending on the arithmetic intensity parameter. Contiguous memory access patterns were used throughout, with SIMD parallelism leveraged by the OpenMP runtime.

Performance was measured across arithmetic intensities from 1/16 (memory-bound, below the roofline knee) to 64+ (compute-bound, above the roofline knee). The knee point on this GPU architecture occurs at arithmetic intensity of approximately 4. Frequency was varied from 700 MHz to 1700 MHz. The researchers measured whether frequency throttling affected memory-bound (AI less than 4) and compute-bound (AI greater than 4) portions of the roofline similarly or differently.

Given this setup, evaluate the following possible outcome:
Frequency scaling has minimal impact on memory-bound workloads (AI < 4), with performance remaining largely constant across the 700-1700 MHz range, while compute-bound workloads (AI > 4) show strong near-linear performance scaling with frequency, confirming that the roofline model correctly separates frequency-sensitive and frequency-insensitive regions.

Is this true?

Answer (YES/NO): NO